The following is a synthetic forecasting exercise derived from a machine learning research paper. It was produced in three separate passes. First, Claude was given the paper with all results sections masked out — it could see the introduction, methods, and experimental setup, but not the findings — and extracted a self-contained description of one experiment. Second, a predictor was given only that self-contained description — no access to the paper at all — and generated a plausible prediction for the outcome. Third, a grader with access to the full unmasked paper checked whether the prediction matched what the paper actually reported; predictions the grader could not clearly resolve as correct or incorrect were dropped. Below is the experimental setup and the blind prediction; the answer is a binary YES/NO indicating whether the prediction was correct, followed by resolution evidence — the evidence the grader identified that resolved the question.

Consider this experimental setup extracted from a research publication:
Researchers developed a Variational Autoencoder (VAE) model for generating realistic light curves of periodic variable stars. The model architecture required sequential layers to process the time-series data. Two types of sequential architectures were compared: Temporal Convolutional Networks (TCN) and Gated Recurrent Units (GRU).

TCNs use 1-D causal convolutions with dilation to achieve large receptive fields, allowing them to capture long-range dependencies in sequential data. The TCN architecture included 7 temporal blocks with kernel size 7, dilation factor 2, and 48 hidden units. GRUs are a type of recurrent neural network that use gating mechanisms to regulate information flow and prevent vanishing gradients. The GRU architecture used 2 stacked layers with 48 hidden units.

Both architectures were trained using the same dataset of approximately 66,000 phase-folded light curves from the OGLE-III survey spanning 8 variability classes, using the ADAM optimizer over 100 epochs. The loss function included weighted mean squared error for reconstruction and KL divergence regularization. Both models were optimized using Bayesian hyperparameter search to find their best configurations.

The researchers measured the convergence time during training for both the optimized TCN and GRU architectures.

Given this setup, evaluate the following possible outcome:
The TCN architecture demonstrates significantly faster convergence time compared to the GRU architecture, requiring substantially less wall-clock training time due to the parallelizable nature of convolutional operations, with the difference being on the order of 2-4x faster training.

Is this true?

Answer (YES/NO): YES